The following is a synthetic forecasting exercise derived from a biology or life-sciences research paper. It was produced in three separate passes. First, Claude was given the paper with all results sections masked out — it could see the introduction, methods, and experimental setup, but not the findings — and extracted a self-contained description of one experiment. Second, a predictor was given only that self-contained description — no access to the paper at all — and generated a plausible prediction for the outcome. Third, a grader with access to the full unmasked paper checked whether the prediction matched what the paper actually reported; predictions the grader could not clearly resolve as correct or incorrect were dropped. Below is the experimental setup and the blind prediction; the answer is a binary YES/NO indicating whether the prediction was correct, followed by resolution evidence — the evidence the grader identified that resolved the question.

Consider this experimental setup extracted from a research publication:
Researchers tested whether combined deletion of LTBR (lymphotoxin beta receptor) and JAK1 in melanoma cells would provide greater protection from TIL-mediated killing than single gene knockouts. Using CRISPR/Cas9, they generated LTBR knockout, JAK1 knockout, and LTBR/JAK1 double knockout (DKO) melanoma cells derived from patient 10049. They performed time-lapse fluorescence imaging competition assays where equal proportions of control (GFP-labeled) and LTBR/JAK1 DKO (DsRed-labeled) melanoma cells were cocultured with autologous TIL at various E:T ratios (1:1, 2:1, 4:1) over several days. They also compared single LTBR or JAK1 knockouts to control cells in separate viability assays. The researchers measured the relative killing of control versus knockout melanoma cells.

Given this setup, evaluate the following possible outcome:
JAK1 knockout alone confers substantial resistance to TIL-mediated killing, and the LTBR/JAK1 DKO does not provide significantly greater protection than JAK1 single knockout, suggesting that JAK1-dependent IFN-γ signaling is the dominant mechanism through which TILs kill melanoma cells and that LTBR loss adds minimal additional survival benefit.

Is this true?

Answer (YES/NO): NO